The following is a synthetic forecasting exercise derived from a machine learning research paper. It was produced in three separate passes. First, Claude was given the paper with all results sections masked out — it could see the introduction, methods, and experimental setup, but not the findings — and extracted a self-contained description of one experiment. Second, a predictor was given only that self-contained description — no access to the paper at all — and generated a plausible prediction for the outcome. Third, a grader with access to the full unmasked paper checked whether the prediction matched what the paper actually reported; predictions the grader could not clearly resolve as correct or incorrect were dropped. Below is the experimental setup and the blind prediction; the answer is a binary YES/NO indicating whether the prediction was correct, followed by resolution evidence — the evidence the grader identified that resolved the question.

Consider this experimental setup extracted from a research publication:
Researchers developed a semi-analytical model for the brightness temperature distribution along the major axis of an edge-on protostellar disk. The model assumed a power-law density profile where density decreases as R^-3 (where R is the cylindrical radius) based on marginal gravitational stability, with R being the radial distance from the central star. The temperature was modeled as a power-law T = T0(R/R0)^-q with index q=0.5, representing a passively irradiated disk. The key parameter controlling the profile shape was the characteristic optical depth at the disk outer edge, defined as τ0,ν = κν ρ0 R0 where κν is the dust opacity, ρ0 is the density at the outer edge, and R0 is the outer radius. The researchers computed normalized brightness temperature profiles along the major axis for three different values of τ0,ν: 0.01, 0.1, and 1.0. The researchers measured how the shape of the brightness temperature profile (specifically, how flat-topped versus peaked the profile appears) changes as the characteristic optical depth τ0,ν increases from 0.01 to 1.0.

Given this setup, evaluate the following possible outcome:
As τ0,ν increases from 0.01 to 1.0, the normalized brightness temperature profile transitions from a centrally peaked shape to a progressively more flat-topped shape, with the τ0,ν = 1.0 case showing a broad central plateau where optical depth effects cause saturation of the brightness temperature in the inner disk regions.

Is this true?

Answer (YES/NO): YES